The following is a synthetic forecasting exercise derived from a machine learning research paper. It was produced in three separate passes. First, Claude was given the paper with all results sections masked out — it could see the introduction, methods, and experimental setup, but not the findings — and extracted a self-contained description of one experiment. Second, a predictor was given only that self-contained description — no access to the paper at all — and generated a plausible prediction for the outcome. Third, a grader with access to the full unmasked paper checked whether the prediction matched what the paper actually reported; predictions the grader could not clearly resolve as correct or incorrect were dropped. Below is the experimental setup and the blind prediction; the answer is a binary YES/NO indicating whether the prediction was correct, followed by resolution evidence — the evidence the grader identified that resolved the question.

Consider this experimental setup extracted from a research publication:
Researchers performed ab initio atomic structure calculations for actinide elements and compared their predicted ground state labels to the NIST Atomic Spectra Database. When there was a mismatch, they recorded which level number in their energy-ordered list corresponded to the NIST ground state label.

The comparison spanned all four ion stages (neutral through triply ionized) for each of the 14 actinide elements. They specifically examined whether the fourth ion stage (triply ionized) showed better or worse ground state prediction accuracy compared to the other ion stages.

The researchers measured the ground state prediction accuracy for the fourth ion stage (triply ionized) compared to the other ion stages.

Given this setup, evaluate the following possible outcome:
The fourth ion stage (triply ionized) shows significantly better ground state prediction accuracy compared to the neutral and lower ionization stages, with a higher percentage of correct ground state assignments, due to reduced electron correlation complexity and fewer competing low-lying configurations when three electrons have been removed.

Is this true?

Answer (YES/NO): YES